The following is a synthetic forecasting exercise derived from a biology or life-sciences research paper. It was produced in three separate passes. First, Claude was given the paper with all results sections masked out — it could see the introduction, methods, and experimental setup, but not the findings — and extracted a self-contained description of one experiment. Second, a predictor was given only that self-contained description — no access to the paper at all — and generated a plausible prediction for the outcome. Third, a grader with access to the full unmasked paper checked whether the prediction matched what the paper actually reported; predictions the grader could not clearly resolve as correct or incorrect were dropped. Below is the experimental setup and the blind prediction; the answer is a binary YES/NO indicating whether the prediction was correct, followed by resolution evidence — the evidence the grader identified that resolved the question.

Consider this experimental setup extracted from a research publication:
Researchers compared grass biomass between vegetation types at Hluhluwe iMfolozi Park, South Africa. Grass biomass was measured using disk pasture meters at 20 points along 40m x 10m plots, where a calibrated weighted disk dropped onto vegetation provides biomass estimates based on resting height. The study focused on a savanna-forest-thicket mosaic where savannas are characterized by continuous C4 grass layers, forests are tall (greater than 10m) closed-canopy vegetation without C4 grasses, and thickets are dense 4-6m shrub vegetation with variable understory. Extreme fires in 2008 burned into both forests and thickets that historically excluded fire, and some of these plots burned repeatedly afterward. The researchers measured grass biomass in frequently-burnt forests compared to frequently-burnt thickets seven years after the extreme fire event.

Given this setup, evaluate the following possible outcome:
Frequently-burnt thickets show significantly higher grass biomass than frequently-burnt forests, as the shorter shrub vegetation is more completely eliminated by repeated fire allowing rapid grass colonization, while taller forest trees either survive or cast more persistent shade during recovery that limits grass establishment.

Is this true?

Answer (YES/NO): NO